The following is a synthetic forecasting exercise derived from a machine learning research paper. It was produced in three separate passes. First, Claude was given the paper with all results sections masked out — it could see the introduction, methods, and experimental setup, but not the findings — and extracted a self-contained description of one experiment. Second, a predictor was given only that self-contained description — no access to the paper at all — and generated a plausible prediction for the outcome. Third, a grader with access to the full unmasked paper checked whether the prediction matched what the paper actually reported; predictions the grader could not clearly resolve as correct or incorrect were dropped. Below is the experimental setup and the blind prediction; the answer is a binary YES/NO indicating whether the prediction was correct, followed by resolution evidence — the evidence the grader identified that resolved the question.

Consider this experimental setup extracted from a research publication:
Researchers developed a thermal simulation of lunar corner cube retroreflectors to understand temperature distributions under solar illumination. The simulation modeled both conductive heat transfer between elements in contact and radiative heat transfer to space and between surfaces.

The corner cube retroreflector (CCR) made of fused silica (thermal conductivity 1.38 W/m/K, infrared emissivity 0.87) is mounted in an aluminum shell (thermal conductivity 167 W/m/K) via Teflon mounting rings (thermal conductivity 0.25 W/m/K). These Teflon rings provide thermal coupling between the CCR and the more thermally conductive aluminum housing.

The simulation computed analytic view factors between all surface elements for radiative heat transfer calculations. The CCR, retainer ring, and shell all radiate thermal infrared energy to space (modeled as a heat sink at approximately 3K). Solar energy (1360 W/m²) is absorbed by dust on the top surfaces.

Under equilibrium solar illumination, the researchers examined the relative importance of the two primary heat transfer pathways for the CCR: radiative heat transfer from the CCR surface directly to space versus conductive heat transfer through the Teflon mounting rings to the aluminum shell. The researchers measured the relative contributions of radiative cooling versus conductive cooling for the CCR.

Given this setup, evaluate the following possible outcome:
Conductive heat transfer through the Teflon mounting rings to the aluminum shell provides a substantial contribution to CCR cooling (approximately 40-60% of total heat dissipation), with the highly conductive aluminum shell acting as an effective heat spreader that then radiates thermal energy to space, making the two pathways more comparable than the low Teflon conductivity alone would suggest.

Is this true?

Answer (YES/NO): NO